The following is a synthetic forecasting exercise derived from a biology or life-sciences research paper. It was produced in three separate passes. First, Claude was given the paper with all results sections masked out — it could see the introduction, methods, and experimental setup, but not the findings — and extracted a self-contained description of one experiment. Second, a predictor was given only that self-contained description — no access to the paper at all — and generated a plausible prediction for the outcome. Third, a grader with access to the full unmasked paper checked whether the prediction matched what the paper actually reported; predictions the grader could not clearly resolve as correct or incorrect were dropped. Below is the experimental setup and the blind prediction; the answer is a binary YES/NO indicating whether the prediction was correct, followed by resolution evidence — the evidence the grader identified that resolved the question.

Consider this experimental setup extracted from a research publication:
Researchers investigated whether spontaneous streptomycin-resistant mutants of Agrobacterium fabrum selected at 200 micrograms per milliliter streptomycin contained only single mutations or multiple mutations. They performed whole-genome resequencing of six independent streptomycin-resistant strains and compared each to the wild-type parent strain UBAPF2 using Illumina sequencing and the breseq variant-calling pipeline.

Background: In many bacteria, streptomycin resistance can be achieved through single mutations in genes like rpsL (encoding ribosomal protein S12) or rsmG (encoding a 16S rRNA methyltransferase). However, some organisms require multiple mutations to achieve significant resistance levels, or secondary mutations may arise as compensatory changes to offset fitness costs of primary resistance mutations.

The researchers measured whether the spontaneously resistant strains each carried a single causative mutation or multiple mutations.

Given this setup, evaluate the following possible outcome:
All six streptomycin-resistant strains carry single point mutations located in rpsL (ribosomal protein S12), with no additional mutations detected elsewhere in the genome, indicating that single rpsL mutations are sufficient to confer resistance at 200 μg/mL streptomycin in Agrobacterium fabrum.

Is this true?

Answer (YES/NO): NO